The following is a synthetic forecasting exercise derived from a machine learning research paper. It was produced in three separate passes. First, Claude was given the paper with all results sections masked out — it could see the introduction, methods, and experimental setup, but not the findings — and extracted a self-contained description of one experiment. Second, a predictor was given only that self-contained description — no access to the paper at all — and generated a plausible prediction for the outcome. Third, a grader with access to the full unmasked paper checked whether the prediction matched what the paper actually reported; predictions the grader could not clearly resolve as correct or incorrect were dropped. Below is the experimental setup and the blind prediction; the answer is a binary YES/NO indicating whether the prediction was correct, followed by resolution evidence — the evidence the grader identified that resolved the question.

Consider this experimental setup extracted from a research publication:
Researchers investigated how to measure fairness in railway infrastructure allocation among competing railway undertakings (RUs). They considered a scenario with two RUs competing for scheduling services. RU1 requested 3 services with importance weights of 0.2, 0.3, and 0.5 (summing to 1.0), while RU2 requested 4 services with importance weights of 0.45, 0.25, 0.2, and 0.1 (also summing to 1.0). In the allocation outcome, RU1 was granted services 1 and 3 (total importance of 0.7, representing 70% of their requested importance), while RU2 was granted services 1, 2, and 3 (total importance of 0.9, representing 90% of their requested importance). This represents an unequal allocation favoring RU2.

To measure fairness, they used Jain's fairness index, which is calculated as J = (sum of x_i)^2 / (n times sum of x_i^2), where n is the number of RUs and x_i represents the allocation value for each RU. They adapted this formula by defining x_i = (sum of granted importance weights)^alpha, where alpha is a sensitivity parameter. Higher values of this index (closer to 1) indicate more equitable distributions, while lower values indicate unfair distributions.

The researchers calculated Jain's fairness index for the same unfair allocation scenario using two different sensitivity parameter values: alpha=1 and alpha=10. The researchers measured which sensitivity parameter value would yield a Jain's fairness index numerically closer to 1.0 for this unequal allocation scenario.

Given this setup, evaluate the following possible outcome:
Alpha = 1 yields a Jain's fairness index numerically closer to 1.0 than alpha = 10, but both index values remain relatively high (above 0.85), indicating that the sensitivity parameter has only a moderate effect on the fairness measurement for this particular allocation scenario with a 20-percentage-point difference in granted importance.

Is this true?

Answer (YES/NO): NO